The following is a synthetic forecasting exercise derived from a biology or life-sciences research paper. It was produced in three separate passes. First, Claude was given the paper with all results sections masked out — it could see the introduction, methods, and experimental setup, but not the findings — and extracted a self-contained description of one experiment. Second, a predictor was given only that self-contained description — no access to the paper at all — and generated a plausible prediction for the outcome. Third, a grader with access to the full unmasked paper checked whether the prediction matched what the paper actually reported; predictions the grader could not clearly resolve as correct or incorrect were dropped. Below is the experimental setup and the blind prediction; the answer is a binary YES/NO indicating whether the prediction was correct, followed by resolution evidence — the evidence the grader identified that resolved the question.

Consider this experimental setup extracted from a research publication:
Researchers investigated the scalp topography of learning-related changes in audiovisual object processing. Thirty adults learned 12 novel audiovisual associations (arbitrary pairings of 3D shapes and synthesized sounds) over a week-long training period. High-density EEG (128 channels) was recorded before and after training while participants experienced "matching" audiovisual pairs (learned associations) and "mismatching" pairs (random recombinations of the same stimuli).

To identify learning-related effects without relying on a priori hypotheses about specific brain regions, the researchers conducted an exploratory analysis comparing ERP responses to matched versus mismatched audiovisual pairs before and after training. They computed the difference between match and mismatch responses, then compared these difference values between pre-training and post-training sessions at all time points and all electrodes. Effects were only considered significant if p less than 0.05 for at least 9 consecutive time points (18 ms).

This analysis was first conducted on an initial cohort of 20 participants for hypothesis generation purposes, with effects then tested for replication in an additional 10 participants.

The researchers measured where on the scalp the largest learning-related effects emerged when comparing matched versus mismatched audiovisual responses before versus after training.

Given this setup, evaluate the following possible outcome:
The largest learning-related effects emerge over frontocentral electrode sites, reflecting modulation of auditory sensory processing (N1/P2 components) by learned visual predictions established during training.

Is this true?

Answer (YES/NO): NO